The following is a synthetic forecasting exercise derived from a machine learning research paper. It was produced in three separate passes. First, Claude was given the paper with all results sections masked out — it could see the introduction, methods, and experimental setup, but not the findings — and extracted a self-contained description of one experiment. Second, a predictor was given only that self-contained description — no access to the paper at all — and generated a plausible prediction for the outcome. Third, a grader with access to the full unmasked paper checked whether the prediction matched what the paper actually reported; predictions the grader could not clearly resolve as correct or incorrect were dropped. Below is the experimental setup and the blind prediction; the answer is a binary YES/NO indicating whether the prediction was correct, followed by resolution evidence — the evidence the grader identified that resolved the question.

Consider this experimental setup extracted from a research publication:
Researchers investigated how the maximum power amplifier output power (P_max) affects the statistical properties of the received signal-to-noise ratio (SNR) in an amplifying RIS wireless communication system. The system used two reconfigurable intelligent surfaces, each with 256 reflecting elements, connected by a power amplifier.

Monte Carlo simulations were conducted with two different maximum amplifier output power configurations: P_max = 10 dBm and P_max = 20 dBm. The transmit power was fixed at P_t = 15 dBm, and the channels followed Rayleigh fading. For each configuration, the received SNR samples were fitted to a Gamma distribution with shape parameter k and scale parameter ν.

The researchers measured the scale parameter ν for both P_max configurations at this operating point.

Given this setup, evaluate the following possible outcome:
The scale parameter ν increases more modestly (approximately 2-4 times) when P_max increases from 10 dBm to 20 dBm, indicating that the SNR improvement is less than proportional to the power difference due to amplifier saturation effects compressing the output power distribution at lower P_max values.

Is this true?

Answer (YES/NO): NO